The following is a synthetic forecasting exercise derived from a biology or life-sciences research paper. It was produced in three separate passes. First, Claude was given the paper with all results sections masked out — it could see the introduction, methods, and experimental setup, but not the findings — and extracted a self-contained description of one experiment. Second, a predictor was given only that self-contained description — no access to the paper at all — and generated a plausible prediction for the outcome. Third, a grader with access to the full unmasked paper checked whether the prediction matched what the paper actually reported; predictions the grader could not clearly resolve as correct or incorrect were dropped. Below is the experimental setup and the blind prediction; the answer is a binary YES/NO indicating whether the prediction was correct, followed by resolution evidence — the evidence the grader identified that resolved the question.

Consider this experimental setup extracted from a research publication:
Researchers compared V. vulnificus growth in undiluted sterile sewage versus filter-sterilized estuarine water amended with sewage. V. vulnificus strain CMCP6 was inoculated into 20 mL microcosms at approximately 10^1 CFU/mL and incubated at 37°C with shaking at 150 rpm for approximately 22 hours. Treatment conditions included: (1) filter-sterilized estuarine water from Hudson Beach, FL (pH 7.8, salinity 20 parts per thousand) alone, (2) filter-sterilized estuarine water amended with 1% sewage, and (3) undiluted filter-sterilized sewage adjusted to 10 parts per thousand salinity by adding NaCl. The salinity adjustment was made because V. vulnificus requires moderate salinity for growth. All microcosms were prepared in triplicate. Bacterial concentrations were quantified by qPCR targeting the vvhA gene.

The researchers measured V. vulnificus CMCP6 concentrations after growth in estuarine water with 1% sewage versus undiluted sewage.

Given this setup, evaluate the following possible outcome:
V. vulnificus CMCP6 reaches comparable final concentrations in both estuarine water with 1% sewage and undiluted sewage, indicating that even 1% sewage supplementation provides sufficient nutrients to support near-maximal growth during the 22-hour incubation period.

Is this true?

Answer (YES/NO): NO